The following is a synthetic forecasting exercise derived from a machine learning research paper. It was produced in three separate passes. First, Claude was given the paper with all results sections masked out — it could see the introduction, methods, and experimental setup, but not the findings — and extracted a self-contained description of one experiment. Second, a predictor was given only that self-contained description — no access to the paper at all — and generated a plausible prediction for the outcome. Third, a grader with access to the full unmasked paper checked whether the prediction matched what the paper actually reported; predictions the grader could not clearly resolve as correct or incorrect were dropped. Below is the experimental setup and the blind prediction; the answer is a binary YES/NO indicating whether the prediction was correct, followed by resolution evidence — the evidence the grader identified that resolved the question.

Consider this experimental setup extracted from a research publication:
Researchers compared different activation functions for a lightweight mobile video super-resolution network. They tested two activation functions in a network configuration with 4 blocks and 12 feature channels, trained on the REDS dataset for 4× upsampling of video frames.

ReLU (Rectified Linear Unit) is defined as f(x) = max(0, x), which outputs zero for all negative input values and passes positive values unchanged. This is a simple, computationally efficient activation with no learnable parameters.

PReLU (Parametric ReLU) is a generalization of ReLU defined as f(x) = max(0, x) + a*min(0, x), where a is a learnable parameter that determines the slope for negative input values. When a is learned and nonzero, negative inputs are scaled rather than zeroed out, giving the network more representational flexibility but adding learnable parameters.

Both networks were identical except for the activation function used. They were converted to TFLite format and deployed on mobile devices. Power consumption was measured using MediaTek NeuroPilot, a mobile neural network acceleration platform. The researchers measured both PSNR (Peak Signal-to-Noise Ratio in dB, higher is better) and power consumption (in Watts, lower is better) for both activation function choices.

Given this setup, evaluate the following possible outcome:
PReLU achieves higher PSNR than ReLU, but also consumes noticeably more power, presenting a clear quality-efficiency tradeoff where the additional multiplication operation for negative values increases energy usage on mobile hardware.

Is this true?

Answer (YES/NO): NO